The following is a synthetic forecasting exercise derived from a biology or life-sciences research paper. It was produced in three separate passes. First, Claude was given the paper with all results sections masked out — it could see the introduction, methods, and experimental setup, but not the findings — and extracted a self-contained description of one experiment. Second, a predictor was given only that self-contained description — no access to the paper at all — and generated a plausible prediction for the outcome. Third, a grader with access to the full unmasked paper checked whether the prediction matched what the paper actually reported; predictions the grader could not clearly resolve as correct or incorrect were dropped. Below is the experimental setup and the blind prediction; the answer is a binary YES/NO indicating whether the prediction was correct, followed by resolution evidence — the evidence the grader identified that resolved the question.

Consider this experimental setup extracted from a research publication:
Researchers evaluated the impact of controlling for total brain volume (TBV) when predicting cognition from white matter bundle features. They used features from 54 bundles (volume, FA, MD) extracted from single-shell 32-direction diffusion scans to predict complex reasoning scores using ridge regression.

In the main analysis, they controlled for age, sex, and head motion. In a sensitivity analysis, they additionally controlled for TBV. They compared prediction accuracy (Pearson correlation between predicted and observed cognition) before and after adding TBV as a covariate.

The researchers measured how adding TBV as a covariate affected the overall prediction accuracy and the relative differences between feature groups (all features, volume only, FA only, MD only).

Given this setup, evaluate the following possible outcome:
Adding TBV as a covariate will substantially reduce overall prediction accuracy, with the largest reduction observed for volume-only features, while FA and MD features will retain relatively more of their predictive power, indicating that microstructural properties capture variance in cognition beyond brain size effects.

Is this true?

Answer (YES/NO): YES